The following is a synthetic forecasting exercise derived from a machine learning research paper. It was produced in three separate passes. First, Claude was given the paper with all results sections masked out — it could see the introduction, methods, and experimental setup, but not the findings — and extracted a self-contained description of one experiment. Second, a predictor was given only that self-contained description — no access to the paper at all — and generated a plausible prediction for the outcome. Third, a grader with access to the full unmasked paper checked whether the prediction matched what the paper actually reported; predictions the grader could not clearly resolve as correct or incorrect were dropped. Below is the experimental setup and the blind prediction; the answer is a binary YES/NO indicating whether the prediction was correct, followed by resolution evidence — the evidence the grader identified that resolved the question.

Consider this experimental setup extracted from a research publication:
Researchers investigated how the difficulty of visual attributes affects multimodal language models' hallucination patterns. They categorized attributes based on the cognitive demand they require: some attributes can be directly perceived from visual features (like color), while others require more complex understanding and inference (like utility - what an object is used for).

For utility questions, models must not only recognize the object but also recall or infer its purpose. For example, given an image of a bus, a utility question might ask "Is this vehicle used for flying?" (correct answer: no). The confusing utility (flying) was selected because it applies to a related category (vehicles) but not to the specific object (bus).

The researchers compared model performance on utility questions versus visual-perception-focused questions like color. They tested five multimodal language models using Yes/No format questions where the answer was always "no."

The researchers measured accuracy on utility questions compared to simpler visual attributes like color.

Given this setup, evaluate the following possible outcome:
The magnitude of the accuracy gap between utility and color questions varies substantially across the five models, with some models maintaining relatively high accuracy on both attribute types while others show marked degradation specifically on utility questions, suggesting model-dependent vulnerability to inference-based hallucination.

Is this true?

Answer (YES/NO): NO